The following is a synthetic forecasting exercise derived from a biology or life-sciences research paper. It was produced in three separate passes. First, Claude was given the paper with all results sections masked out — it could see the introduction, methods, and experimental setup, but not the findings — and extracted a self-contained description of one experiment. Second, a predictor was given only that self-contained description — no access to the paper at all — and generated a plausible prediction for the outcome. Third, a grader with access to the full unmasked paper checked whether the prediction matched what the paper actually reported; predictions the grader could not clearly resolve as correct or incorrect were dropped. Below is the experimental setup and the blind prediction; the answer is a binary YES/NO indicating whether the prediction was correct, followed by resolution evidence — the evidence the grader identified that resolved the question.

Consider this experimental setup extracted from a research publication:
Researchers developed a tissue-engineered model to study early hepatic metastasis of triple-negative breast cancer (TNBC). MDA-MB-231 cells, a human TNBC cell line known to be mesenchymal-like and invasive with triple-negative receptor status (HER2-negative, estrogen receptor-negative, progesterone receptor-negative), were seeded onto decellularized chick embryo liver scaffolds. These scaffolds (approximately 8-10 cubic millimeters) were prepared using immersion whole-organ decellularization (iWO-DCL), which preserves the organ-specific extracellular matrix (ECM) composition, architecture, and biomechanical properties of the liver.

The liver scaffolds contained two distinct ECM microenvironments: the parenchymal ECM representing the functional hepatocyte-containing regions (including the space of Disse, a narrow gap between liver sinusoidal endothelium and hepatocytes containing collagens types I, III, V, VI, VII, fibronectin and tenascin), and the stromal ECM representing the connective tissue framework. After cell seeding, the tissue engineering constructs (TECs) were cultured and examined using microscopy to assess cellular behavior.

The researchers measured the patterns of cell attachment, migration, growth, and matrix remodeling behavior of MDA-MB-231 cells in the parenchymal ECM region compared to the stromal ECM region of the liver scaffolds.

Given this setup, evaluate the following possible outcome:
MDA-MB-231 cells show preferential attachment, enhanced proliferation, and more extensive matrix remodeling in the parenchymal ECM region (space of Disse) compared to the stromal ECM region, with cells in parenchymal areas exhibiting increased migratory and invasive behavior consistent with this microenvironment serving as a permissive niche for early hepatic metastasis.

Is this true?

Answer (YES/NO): NO